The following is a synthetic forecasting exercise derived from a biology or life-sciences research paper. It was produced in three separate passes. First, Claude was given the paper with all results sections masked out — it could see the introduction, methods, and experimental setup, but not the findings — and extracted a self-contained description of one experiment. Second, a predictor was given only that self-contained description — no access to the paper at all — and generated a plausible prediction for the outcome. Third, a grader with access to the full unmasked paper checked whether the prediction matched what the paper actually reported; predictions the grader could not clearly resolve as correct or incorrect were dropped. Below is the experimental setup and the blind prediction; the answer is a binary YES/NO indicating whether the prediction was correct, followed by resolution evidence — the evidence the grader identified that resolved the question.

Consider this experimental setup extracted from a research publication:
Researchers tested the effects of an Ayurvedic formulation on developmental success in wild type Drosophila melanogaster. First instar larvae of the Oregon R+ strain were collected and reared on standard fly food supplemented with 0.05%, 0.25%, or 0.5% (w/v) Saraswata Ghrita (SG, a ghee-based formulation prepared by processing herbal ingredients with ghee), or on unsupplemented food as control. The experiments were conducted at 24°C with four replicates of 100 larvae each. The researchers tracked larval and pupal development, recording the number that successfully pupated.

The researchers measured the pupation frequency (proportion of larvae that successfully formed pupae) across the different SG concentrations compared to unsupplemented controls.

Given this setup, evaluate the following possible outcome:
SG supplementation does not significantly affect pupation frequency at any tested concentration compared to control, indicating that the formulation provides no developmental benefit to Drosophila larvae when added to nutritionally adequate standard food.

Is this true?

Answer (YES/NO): NO